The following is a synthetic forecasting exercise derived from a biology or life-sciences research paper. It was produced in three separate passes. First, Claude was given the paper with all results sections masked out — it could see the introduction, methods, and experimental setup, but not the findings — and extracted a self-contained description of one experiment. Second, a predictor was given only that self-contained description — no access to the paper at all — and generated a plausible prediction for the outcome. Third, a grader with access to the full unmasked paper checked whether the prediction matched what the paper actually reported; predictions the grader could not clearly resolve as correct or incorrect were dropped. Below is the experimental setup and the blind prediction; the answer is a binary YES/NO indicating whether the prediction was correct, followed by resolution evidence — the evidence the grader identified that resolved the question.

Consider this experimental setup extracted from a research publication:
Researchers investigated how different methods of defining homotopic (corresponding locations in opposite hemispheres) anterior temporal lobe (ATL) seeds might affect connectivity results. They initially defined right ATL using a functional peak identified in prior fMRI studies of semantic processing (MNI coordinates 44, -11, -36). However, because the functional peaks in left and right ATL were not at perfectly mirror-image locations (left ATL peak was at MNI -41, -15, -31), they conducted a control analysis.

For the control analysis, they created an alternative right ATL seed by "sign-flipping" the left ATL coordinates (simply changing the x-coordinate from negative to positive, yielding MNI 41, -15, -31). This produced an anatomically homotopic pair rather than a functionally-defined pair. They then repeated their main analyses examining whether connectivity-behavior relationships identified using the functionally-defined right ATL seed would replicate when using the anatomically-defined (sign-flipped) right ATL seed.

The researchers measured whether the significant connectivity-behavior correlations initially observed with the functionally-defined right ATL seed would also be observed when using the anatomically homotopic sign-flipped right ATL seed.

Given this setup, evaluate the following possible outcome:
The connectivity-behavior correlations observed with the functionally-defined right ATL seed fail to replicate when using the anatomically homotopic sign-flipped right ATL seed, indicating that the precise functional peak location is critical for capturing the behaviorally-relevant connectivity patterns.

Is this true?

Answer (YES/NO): NO